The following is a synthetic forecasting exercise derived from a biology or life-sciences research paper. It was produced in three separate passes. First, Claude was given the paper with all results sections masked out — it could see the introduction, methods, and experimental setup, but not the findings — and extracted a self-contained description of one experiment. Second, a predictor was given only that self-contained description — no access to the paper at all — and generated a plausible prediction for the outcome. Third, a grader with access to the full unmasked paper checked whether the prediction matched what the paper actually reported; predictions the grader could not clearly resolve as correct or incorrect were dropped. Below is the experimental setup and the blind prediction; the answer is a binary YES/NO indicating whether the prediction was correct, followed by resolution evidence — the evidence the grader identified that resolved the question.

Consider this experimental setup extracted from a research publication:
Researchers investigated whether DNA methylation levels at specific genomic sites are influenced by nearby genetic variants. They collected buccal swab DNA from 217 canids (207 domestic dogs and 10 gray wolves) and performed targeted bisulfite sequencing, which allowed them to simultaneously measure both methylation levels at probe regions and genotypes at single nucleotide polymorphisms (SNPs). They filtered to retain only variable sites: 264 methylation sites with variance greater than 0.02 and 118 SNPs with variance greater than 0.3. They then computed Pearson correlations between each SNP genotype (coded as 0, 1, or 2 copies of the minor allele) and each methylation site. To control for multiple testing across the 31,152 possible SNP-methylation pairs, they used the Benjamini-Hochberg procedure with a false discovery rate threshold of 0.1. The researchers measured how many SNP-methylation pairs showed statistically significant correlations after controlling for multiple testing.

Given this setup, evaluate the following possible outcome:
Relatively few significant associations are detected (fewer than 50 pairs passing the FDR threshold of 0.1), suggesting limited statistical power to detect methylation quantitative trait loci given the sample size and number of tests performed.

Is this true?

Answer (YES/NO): YES